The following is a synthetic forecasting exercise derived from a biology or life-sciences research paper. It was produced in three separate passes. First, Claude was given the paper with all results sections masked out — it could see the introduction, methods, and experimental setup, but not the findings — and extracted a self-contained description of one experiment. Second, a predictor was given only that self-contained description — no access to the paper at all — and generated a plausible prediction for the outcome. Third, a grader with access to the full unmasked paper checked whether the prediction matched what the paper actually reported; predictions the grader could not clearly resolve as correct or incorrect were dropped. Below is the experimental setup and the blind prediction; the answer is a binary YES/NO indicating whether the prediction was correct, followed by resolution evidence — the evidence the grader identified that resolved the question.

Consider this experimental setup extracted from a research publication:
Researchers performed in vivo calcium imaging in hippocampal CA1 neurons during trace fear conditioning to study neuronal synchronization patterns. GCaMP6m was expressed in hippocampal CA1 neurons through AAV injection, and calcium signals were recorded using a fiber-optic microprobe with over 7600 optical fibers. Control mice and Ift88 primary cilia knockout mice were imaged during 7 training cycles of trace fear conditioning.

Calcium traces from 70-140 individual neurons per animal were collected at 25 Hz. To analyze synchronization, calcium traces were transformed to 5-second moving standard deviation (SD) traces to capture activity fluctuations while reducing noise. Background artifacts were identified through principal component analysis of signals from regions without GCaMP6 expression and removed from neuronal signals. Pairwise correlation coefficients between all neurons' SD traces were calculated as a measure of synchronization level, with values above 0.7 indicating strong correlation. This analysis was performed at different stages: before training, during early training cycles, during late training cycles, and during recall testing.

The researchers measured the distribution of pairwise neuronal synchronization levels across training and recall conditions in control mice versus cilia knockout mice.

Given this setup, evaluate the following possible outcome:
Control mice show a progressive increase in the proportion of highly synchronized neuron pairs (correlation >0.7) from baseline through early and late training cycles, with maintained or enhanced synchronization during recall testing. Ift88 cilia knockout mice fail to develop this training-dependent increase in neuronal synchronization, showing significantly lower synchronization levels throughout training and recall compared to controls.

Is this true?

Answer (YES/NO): YES